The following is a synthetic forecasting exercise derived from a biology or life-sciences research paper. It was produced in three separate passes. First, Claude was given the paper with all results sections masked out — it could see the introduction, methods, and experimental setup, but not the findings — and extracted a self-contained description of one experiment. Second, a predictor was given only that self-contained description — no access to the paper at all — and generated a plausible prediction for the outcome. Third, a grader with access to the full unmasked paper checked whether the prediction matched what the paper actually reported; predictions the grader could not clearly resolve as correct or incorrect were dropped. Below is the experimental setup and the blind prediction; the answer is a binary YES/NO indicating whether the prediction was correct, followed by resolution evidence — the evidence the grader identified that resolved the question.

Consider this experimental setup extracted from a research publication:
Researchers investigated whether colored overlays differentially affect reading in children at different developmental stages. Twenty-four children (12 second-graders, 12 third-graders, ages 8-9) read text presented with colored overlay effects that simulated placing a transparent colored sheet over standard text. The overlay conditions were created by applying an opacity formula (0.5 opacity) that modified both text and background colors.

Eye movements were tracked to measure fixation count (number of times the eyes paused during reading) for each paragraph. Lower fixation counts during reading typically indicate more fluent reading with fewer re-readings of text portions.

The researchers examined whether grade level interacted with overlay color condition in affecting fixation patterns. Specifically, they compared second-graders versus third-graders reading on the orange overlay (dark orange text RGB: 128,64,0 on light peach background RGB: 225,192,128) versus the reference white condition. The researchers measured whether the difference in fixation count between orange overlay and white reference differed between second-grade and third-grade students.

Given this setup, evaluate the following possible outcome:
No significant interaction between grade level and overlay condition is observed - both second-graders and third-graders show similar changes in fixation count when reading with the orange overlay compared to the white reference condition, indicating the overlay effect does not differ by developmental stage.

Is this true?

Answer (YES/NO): YES